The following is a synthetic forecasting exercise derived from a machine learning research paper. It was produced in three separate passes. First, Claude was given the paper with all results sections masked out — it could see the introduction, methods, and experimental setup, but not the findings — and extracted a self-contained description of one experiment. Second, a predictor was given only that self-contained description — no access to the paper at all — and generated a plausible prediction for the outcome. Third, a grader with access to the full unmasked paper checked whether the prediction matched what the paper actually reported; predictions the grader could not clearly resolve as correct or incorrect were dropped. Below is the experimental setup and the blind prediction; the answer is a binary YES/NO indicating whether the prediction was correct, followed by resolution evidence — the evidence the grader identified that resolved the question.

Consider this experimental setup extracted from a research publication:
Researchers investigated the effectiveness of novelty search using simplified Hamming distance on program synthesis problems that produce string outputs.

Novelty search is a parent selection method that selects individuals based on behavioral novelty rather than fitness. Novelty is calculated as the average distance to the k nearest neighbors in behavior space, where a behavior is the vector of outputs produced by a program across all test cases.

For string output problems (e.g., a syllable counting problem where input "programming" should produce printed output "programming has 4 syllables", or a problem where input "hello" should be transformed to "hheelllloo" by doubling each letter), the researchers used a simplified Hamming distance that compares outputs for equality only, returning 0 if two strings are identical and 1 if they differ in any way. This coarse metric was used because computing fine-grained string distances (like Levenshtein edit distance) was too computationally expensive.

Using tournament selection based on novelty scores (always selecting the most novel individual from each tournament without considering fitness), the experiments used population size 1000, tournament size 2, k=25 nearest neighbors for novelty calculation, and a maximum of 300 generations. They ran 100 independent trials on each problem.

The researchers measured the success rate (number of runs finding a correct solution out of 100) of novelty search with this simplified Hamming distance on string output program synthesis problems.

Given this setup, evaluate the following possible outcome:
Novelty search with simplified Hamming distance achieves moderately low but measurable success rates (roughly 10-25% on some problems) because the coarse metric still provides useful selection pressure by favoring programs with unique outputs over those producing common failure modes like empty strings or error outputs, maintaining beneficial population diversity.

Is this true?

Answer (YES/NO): NO